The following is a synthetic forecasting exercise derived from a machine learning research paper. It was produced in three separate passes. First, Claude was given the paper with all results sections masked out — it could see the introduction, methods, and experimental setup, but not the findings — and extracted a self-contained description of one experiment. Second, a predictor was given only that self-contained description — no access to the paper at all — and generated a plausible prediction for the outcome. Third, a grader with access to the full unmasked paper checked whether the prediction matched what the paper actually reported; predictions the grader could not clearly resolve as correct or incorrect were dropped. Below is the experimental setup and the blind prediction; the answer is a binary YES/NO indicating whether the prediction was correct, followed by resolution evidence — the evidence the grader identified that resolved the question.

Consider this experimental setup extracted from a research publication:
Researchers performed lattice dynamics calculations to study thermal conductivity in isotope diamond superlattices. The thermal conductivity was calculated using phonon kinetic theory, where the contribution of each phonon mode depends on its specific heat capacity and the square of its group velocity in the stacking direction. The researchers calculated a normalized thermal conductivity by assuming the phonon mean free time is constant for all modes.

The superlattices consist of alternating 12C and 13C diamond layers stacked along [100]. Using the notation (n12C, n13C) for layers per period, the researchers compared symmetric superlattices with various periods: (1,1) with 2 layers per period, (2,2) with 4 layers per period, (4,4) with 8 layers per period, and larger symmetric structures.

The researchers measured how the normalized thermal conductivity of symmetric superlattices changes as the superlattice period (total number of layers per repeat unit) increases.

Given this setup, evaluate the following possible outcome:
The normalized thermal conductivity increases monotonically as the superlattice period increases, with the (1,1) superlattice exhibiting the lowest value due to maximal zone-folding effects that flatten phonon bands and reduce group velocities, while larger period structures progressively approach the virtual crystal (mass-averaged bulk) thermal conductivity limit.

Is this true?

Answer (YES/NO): NO